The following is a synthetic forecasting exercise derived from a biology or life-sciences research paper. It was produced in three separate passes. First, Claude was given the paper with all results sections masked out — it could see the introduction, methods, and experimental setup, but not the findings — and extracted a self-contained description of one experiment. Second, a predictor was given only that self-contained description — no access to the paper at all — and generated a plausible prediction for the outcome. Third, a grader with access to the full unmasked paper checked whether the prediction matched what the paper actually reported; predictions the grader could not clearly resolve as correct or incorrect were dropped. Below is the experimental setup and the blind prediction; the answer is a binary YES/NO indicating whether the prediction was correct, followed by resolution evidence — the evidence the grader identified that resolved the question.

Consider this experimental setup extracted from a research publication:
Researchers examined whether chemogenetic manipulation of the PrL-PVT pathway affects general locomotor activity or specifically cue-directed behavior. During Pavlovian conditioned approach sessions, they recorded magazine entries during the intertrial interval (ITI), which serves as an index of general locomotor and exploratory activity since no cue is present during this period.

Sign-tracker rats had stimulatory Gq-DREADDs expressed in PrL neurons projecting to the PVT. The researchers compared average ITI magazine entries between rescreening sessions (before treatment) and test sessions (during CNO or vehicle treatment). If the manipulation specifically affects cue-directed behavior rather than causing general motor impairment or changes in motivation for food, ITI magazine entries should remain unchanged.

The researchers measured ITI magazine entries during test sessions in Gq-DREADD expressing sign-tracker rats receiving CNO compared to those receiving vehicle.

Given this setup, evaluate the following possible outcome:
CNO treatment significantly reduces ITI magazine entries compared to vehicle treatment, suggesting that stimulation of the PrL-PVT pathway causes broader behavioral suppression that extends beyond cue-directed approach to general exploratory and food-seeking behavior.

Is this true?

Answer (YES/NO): NO